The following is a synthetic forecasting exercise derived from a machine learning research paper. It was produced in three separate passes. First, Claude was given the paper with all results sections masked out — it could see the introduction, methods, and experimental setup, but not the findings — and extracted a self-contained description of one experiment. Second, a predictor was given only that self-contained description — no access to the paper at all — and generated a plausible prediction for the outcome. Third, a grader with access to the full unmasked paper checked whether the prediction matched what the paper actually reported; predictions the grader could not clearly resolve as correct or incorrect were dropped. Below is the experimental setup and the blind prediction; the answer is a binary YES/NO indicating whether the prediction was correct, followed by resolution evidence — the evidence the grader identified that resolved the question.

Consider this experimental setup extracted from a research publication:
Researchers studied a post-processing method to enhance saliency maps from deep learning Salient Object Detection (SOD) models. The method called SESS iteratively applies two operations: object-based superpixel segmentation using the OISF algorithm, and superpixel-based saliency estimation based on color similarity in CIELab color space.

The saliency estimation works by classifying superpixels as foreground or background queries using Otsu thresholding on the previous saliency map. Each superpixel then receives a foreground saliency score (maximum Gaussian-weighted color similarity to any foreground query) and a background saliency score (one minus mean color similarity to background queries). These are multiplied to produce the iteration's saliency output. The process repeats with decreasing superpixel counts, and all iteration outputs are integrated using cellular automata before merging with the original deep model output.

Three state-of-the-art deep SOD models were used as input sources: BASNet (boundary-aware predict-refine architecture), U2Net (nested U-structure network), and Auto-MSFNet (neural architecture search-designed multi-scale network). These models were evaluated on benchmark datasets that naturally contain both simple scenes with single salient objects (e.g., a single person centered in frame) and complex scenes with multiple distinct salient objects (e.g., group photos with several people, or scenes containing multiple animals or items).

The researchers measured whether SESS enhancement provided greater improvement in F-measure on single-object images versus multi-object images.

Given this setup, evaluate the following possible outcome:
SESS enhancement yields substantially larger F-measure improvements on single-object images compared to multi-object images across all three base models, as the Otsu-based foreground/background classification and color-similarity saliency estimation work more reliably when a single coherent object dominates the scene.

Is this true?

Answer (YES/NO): NO